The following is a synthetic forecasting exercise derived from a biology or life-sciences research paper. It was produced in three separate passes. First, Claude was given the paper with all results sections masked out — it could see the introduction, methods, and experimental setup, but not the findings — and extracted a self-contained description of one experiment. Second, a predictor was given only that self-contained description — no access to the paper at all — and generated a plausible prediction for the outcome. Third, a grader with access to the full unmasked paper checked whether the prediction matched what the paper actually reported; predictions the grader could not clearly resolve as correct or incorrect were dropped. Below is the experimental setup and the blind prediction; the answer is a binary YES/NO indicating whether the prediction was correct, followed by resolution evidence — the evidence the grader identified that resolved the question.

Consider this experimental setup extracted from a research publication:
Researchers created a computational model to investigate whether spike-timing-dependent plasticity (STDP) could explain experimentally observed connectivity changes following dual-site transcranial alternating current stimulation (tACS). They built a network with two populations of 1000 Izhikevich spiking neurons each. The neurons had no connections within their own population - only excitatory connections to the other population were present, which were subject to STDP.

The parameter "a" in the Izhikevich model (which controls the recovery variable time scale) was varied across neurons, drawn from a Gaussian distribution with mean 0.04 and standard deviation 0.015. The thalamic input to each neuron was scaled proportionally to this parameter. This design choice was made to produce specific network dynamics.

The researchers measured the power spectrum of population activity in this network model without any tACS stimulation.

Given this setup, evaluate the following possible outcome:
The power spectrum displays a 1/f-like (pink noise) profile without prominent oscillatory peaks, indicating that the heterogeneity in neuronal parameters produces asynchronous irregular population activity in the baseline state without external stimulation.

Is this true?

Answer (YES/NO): NO